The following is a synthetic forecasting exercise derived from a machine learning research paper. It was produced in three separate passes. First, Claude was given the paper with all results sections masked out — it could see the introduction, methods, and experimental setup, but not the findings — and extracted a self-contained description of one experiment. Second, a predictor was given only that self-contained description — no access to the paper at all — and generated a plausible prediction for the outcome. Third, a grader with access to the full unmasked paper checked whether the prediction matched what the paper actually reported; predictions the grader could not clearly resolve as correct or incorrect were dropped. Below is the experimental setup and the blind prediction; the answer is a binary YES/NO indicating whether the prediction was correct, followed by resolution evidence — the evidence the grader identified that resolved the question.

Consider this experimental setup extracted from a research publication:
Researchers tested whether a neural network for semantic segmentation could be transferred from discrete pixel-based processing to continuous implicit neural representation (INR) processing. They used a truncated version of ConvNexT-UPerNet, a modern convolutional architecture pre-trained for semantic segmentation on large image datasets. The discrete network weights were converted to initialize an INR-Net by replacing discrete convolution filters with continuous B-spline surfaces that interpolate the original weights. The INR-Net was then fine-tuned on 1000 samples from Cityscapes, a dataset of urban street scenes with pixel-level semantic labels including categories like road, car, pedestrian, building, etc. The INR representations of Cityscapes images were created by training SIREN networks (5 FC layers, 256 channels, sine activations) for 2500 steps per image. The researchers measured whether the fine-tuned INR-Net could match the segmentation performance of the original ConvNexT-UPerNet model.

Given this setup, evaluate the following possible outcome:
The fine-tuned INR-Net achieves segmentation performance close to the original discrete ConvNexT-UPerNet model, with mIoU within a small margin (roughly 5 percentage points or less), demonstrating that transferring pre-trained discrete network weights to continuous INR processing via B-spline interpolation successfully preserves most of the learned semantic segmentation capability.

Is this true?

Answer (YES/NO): NO